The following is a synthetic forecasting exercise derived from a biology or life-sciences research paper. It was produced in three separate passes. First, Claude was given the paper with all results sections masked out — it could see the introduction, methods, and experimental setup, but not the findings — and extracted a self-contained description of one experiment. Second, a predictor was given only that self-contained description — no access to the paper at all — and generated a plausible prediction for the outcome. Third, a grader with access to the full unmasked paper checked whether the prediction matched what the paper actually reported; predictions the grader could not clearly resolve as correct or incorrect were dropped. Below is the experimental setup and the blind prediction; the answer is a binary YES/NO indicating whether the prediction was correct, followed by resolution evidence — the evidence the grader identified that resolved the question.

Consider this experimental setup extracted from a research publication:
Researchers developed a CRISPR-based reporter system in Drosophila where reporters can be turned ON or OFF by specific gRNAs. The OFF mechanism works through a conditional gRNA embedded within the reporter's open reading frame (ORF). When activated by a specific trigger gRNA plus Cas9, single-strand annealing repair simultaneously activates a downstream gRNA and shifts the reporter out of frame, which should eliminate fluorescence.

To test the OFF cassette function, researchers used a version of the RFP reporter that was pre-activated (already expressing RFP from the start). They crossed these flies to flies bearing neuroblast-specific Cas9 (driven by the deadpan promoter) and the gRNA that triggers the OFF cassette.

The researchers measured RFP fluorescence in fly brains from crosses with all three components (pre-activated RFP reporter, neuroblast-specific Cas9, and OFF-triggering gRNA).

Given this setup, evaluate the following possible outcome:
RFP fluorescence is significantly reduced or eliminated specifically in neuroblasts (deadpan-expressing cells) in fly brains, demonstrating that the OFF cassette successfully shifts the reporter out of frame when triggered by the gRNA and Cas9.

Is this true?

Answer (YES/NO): YES